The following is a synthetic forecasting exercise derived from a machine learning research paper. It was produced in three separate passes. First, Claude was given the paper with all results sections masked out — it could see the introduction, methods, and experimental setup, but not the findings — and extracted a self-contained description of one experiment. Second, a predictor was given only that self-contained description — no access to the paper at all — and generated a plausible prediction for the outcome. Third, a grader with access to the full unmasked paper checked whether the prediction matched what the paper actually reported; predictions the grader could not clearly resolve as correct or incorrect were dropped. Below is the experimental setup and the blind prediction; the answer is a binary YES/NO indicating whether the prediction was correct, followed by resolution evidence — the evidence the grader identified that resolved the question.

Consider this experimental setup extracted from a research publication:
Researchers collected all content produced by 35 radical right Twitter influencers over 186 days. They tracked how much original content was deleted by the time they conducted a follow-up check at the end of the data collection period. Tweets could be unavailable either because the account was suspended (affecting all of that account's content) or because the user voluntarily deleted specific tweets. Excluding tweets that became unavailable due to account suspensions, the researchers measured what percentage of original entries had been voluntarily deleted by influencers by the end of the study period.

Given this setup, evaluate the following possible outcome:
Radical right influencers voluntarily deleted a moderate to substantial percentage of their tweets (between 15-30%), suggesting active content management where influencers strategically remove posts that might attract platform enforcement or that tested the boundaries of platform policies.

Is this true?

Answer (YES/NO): NO